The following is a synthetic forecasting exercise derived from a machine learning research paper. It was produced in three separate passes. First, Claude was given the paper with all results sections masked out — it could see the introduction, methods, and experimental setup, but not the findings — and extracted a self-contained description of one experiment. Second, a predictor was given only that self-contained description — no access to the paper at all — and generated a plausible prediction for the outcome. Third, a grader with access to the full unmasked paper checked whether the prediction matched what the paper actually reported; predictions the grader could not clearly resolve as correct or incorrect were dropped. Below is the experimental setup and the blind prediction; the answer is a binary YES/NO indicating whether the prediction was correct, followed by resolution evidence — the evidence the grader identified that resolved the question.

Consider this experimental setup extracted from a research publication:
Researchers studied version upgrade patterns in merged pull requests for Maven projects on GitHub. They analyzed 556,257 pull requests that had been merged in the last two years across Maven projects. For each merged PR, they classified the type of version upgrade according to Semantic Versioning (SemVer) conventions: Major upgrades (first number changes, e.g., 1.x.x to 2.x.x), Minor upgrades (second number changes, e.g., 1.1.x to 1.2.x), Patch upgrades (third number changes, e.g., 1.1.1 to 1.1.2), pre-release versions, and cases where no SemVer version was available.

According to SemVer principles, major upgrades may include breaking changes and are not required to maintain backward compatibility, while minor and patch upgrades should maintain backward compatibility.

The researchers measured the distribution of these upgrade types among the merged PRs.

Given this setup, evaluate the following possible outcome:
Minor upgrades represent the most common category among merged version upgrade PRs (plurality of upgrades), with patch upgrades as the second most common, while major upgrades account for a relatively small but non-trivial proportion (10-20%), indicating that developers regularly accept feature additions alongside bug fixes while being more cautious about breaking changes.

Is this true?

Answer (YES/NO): NO